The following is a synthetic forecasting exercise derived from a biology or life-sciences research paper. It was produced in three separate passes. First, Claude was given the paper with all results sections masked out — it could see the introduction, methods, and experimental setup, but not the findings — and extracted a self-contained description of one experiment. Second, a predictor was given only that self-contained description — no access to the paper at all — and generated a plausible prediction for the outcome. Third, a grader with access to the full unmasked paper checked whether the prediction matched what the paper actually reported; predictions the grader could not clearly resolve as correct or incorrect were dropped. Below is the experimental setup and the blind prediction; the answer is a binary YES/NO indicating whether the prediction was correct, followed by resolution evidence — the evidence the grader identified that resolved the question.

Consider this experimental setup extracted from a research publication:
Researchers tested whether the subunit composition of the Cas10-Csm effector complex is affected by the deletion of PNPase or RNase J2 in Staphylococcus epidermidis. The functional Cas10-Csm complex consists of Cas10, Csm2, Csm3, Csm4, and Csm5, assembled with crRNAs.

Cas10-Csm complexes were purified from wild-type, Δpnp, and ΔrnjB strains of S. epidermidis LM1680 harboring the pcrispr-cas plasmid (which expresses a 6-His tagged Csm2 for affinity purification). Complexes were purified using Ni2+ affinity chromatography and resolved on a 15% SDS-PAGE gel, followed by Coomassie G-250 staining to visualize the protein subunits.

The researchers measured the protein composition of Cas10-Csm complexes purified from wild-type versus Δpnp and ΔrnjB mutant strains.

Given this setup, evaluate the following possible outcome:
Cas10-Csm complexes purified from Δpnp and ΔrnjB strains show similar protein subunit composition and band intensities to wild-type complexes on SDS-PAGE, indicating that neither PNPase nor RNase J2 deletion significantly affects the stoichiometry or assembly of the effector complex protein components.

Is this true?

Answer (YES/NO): YES